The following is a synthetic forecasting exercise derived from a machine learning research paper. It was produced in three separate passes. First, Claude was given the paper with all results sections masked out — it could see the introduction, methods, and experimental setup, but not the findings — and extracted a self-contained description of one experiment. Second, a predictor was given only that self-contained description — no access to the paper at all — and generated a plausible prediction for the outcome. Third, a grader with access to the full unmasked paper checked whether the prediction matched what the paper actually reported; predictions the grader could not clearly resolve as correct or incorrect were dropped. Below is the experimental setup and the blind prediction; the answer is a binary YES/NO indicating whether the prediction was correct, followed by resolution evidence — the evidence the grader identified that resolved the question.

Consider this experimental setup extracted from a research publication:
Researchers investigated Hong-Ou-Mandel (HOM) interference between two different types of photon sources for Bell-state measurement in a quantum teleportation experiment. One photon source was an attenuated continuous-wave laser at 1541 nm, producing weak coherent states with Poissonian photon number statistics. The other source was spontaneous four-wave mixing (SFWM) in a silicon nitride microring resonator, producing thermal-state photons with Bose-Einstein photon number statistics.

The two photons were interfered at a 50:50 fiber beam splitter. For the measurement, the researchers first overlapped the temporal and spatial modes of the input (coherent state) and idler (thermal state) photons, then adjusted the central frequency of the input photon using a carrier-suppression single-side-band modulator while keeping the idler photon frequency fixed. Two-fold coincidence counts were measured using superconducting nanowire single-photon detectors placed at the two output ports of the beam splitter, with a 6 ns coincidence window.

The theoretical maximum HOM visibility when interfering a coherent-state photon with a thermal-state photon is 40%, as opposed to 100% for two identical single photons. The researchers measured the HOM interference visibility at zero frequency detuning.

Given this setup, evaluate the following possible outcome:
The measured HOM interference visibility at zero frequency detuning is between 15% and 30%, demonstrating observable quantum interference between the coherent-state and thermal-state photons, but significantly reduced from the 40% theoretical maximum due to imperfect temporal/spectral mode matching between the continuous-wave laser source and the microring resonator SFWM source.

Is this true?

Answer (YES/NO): NO